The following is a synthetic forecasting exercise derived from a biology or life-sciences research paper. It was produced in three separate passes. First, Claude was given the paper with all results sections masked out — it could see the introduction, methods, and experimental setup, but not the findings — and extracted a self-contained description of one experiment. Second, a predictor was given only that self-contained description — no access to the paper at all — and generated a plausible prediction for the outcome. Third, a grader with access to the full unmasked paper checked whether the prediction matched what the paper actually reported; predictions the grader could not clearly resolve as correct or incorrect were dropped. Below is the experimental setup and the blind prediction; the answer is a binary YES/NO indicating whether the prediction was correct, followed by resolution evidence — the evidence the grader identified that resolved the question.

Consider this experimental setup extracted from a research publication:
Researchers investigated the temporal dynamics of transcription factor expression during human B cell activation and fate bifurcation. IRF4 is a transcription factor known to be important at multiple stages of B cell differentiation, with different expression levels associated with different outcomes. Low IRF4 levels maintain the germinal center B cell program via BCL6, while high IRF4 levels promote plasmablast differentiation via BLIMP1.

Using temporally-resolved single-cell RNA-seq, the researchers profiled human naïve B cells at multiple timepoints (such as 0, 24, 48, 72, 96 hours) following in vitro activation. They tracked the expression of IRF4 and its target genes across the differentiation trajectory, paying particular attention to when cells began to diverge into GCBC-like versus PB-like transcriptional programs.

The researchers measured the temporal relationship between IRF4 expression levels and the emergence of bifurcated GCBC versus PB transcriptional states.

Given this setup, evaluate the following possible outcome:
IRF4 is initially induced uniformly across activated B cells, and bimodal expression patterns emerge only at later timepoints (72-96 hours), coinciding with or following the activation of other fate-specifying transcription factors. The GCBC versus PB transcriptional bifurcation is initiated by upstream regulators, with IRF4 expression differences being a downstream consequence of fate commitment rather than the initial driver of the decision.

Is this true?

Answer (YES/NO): NO